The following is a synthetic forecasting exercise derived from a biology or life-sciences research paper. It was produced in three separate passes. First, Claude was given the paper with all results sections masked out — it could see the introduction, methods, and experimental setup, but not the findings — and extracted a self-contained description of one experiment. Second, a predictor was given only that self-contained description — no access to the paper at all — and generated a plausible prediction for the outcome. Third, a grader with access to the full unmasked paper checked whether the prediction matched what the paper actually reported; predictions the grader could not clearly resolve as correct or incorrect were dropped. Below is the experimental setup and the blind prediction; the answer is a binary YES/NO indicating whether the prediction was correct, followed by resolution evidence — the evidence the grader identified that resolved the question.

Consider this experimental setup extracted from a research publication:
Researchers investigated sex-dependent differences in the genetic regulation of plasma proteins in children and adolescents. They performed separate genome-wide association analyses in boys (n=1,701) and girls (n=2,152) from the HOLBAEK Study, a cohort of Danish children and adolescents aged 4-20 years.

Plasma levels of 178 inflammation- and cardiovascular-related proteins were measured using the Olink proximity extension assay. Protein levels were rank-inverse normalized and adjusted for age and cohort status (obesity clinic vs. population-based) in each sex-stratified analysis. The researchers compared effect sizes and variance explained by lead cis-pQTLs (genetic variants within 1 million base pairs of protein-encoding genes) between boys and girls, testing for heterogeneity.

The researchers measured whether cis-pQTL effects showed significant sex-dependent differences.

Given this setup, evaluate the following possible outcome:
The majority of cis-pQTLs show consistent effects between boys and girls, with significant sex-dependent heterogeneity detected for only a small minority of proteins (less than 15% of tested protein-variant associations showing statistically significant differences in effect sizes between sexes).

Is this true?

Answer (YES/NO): YES